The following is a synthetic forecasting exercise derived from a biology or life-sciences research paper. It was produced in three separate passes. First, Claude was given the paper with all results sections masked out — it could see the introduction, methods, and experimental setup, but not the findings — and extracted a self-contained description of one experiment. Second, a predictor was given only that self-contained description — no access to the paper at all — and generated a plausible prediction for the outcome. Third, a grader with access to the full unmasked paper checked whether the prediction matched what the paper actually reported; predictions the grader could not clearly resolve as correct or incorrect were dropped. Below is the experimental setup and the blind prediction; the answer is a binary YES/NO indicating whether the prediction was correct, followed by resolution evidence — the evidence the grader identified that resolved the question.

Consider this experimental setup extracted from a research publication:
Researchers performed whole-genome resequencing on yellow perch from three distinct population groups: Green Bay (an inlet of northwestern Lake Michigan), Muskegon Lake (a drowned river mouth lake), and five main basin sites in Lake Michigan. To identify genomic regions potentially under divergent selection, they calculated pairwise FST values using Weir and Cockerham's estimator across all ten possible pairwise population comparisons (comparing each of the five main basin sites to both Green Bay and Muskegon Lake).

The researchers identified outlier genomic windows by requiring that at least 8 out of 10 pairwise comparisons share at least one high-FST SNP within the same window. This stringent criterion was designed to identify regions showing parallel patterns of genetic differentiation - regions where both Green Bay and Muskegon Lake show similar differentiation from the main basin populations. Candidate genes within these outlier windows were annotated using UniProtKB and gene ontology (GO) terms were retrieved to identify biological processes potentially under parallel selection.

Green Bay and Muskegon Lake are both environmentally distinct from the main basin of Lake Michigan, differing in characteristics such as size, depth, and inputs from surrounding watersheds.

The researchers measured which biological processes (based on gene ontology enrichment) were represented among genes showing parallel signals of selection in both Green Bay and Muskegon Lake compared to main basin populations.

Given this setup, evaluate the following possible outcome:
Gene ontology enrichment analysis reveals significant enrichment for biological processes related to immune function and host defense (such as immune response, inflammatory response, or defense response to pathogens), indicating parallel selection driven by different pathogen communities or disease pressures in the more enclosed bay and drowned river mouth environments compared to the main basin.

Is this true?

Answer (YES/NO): NO